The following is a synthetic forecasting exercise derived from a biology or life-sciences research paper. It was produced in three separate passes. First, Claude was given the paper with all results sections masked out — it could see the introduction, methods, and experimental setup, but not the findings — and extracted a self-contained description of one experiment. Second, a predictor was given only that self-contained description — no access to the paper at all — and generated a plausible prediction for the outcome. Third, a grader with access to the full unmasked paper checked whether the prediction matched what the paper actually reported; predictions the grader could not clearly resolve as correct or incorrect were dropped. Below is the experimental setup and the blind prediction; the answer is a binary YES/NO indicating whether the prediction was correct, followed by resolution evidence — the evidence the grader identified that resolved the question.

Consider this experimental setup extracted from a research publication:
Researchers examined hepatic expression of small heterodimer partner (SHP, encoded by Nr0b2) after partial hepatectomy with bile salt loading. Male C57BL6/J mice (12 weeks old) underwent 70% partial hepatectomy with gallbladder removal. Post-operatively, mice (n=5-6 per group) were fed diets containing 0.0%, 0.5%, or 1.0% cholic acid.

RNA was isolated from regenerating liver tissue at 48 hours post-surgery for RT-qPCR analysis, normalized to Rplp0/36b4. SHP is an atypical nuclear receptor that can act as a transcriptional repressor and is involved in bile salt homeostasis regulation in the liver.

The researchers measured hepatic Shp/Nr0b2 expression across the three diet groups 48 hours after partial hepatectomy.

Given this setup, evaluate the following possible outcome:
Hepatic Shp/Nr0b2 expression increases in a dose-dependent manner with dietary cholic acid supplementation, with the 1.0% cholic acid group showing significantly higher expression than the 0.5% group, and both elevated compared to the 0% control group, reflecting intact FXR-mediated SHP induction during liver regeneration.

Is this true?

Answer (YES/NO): NO